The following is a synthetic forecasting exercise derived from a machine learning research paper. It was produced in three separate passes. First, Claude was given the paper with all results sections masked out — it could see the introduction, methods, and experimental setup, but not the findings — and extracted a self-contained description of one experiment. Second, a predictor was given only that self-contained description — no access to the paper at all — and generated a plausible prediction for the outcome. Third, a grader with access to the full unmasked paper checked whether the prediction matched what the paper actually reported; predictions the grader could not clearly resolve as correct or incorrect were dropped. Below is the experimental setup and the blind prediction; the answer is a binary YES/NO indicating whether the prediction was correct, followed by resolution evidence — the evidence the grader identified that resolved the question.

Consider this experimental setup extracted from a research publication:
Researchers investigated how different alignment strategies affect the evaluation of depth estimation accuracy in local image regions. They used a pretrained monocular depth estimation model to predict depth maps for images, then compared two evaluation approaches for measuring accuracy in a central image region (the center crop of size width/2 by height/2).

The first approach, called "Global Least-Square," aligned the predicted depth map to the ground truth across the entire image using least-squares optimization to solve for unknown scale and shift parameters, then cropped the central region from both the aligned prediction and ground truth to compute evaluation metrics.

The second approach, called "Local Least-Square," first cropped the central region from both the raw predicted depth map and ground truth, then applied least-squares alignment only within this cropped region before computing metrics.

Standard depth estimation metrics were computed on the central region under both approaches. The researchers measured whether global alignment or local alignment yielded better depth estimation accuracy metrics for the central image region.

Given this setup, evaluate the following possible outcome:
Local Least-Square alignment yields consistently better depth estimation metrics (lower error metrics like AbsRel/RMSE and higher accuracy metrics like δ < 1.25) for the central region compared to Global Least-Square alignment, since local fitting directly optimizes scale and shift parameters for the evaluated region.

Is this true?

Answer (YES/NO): YES